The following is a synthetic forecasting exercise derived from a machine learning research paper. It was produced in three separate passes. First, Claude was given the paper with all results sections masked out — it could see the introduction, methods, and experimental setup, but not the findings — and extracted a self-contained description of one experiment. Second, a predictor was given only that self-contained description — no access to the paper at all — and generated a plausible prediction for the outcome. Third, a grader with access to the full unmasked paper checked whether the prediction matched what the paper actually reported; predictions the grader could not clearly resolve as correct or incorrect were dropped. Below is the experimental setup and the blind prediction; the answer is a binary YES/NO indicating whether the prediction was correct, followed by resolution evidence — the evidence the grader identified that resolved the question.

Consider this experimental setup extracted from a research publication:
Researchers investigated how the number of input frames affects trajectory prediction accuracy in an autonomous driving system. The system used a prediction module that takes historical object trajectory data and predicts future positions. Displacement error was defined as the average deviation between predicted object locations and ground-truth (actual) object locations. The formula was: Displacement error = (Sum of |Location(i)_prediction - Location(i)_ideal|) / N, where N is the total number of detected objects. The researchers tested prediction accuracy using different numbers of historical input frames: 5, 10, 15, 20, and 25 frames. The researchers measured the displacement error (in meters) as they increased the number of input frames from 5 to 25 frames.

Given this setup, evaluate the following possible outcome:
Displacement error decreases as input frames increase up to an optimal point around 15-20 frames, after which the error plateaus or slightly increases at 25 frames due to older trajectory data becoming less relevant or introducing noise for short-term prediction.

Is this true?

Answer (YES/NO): YES